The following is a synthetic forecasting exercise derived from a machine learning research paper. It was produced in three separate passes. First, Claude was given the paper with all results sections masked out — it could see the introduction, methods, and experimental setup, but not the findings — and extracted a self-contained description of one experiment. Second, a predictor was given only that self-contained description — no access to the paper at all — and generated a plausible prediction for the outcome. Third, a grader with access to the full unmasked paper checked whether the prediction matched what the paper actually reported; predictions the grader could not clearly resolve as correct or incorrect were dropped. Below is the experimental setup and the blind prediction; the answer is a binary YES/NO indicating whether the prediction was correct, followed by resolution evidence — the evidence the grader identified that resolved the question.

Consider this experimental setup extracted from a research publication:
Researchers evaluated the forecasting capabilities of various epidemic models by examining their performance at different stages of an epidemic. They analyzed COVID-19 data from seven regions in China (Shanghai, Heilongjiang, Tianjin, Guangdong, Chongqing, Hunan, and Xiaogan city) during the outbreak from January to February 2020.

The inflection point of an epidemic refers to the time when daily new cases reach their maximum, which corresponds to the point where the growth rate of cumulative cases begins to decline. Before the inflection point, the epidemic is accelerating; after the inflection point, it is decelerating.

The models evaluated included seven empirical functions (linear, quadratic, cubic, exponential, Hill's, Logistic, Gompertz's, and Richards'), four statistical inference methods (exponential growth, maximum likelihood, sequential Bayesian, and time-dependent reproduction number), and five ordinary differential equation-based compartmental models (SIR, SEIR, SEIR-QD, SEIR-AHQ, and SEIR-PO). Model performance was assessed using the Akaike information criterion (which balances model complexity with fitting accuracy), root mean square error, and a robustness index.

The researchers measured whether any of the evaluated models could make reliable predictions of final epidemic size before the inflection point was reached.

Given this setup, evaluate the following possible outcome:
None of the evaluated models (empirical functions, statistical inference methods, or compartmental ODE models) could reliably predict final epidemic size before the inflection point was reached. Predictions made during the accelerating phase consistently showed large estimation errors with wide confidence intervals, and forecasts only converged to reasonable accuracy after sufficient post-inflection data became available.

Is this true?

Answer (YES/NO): YES